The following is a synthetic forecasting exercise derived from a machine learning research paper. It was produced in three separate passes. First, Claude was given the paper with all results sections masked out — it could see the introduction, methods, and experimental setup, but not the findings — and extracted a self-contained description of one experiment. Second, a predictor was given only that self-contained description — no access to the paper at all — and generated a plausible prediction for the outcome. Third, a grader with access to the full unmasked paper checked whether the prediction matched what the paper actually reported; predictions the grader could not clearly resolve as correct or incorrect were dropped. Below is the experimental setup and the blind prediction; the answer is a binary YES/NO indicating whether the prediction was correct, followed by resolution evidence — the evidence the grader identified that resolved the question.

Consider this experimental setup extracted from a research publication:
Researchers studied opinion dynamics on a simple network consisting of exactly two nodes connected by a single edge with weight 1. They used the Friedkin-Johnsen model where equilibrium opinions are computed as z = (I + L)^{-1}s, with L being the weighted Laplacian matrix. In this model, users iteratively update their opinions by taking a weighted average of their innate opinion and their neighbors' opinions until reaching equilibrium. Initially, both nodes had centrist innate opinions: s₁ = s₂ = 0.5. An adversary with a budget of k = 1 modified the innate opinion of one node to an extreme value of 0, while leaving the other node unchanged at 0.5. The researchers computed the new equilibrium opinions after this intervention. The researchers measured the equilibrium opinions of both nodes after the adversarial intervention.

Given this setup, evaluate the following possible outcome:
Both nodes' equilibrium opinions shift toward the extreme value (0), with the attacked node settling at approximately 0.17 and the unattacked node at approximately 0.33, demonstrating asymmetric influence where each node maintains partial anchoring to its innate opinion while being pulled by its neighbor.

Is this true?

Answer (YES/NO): YES